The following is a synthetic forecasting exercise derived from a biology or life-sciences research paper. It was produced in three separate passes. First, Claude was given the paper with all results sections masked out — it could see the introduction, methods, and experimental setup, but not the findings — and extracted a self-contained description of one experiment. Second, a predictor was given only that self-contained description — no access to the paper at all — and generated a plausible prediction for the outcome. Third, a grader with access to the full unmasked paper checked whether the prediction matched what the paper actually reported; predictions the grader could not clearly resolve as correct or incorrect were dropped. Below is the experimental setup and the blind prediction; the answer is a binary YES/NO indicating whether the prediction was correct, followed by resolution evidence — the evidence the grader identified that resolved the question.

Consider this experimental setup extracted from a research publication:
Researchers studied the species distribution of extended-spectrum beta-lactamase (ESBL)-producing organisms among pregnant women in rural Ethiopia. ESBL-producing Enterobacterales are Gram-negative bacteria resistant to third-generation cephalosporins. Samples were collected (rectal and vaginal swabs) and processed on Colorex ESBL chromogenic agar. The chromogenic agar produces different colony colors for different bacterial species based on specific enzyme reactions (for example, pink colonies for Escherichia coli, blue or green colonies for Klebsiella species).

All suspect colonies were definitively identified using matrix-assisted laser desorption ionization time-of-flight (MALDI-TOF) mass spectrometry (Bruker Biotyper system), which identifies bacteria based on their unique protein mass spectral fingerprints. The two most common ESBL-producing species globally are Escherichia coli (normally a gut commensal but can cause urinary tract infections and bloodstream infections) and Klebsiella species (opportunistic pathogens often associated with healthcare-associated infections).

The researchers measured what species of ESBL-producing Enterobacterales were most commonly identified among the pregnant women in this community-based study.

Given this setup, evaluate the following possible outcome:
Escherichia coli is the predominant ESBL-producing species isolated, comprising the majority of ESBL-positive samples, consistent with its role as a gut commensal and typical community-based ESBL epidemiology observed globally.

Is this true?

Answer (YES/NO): YES